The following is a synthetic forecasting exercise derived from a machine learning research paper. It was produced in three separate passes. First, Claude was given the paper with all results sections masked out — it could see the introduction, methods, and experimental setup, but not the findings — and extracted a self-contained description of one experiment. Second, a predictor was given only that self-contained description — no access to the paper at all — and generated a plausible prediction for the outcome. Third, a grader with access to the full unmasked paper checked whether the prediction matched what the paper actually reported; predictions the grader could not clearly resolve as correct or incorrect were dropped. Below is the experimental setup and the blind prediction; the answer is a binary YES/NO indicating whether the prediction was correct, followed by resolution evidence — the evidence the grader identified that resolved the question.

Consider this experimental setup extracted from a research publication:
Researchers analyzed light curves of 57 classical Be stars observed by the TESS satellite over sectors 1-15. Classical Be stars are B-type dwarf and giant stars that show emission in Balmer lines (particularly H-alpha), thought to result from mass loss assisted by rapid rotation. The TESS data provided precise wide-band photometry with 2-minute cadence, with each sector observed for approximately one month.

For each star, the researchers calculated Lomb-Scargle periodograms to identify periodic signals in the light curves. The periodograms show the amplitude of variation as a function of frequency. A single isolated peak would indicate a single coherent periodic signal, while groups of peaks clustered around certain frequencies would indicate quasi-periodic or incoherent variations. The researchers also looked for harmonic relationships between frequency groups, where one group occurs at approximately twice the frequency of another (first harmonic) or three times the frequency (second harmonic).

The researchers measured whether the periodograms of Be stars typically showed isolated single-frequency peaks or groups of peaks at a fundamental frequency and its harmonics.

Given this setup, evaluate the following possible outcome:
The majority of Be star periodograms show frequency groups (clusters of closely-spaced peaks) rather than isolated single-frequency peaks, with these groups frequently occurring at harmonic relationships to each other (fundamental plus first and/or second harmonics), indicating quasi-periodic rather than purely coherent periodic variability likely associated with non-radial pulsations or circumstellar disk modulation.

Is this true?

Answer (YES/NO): NO